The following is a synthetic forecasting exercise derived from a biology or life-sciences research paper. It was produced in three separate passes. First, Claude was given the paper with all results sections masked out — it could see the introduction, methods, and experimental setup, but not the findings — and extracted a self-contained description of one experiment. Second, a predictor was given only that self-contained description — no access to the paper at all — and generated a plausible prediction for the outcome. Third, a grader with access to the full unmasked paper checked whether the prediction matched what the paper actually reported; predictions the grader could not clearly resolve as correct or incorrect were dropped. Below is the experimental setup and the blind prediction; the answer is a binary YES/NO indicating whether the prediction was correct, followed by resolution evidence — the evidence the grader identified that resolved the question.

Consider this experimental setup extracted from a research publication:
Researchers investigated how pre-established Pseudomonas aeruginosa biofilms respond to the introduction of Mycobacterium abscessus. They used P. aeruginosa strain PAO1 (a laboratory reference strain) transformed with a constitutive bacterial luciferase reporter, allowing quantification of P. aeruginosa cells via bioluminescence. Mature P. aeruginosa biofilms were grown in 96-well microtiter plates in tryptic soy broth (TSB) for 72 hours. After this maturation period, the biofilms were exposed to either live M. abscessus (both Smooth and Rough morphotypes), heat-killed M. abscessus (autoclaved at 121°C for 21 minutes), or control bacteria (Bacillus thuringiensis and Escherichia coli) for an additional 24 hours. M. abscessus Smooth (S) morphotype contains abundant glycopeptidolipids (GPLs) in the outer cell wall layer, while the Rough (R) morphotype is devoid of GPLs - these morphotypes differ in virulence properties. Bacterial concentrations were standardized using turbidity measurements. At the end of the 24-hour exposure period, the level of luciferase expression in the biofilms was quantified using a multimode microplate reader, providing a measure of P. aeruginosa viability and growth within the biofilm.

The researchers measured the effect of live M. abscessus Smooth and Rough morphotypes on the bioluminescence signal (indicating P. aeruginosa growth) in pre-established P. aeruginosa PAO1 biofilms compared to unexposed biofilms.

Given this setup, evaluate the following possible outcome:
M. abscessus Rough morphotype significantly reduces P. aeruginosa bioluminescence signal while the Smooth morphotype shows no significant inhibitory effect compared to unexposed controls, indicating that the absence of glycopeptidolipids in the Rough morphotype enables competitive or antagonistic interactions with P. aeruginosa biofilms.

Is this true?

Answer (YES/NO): NO